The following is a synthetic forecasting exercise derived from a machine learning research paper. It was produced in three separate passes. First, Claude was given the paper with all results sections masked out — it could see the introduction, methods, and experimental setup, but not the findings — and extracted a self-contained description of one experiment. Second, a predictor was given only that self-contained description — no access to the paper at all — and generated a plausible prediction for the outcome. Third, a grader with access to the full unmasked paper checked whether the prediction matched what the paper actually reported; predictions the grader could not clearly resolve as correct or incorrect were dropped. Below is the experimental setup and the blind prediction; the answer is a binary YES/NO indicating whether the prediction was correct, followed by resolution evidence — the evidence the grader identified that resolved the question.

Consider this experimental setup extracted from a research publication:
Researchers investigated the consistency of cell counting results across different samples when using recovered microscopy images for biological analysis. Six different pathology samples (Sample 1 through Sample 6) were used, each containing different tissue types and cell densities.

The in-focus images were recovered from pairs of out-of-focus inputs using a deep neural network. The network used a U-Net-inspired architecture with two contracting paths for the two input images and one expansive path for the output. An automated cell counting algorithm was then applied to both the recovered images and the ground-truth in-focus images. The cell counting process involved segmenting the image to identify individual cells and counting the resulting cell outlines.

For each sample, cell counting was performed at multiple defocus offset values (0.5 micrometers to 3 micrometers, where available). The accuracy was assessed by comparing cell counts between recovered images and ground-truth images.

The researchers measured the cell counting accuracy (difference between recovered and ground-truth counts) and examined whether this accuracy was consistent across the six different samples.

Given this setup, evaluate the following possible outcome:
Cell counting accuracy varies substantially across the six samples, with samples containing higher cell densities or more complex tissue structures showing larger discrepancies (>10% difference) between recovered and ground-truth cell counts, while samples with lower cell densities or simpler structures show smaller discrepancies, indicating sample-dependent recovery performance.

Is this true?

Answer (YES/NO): NO